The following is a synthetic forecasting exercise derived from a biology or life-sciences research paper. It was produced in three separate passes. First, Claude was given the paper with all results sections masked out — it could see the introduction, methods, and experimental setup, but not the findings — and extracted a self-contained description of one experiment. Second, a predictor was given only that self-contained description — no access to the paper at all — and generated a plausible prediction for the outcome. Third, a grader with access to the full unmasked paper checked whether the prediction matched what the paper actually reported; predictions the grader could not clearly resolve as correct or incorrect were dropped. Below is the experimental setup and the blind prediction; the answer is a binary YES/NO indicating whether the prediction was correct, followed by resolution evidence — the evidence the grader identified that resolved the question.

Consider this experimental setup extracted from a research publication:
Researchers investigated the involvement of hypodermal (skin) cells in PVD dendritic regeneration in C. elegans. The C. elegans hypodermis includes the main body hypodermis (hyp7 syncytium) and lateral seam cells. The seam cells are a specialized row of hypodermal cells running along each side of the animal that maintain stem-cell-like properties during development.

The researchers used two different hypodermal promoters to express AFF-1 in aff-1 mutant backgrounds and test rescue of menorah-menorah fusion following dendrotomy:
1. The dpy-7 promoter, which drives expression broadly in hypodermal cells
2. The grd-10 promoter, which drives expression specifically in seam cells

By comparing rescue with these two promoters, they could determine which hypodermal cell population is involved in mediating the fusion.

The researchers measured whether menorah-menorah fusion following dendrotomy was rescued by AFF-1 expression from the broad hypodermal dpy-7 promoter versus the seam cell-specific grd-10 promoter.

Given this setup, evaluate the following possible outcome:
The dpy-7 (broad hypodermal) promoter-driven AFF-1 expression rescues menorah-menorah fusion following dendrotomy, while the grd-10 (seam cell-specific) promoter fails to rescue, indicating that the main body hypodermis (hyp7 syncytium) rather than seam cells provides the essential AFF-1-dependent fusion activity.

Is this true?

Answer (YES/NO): NO